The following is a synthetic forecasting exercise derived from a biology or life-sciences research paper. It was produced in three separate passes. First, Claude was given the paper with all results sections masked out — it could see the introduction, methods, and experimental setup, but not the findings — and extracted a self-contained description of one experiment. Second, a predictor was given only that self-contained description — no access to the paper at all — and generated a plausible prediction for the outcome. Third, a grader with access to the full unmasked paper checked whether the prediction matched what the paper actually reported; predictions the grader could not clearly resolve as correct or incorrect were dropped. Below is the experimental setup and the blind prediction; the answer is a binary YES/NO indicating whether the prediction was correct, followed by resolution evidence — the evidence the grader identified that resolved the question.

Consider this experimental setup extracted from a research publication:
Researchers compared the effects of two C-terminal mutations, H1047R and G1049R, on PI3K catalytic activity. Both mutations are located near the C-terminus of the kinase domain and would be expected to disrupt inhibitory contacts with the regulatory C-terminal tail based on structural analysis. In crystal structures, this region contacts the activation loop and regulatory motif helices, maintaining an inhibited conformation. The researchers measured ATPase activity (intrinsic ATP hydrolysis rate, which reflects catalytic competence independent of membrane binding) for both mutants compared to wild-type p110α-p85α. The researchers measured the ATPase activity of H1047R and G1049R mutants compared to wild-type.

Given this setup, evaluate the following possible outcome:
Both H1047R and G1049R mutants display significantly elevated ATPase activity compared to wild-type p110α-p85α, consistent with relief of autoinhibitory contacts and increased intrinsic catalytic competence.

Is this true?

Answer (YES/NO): YES